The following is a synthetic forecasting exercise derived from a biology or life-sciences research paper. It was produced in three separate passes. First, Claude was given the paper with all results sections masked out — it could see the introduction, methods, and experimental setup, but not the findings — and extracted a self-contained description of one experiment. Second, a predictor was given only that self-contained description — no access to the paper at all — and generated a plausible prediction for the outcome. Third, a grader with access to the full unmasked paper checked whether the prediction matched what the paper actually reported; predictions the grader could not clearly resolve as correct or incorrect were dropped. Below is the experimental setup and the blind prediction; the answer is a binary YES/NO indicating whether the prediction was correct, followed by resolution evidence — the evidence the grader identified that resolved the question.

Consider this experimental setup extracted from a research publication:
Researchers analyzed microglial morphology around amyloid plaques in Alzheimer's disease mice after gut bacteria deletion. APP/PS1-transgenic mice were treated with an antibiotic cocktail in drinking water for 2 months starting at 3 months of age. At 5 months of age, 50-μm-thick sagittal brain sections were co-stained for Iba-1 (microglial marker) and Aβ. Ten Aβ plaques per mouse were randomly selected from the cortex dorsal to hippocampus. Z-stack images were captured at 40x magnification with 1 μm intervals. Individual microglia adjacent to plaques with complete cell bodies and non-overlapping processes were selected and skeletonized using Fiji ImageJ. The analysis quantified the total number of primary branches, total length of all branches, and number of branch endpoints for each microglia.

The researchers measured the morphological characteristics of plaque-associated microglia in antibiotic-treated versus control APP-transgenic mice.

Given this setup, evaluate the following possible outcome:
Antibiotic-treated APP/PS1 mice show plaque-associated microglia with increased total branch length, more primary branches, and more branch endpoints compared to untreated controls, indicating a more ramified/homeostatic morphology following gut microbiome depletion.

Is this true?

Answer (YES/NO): NO